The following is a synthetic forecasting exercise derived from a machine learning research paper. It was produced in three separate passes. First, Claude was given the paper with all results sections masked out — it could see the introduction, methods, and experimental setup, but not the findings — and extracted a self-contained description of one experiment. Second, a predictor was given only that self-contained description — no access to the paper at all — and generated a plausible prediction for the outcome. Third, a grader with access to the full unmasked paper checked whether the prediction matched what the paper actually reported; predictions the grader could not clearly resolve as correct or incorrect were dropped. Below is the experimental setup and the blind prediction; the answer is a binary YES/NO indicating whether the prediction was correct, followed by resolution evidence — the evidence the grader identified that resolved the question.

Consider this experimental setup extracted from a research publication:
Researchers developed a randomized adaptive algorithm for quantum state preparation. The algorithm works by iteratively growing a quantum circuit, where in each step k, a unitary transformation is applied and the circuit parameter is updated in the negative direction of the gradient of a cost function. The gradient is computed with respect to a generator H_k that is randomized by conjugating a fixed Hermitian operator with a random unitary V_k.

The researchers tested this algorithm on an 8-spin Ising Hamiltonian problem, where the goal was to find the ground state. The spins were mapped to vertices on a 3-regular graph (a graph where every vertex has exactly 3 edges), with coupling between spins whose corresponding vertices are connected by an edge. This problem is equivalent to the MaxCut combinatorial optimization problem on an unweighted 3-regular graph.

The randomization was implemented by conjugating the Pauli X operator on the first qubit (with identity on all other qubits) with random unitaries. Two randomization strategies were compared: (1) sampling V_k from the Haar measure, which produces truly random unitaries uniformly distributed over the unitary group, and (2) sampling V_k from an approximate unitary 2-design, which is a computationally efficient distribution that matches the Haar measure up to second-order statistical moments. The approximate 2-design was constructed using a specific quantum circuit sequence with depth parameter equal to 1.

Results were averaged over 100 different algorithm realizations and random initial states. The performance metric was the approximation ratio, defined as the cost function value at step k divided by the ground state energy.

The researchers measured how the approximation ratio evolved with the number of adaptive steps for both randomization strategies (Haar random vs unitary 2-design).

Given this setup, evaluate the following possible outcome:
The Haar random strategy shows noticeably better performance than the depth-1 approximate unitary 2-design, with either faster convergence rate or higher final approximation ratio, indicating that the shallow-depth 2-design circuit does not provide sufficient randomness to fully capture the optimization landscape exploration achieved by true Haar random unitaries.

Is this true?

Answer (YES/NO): NO